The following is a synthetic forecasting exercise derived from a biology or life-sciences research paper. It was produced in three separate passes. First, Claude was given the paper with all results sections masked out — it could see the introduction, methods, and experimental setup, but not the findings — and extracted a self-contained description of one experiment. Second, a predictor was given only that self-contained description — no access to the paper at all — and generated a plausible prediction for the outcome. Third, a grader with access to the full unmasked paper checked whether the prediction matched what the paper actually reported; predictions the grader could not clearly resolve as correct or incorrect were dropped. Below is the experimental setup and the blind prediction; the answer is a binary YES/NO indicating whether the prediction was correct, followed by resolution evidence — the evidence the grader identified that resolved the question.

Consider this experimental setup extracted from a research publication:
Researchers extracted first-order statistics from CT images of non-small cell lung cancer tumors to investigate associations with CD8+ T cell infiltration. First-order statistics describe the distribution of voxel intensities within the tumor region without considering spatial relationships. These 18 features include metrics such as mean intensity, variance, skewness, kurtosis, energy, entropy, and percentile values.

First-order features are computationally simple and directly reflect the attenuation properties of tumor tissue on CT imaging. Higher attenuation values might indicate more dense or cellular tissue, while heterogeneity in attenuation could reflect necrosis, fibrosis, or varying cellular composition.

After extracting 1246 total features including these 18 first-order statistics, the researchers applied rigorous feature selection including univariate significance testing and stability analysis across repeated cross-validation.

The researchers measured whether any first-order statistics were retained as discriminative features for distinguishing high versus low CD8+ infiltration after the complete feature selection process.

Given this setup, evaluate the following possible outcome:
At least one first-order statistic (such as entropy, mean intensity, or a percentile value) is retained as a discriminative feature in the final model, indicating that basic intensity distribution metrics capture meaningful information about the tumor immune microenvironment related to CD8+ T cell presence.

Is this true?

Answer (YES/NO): YES